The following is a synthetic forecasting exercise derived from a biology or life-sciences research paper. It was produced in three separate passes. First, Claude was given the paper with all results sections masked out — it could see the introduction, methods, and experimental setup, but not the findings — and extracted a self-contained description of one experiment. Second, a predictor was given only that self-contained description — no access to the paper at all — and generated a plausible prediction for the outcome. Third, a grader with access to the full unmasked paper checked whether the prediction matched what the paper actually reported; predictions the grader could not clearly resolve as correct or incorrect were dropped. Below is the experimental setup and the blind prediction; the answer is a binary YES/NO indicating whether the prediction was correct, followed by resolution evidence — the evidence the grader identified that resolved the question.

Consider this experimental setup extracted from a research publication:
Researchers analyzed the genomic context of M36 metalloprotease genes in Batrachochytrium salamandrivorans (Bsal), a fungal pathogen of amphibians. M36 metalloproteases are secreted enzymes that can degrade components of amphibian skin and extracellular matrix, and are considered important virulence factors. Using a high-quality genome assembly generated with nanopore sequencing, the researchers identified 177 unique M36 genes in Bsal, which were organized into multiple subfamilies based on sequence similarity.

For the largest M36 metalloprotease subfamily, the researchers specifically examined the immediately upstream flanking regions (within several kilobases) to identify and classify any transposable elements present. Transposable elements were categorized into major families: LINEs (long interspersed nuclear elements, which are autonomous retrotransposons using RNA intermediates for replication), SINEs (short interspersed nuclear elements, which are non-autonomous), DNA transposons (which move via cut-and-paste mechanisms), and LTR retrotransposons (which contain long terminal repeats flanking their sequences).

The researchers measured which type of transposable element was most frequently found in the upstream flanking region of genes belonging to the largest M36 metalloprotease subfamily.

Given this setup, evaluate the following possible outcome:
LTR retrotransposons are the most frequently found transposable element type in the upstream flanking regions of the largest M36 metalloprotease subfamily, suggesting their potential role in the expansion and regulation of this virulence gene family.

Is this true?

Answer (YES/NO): NO